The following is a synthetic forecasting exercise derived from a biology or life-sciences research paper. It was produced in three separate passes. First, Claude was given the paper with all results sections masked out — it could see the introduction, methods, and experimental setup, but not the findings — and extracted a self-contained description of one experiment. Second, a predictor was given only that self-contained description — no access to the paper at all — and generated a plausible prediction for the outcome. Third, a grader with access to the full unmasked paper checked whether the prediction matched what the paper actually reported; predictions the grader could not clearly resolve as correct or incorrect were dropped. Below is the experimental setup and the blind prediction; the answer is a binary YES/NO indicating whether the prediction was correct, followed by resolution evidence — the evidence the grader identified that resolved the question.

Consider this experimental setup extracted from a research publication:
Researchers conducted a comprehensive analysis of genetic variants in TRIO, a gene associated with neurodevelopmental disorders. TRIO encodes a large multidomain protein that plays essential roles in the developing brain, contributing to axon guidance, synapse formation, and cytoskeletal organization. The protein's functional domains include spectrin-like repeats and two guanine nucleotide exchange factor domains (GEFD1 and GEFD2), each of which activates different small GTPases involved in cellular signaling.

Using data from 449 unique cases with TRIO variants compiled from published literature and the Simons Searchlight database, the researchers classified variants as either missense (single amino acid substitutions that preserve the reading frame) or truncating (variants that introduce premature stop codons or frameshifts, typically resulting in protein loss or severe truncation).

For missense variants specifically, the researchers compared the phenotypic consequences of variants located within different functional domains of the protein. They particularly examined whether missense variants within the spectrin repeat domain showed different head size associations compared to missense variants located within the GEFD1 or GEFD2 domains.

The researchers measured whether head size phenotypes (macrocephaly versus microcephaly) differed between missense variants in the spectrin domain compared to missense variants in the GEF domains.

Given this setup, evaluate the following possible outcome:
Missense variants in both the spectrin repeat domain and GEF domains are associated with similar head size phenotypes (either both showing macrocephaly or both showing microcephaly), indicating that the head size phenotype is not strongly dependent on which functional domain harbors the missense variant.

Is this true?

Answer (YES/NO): NO